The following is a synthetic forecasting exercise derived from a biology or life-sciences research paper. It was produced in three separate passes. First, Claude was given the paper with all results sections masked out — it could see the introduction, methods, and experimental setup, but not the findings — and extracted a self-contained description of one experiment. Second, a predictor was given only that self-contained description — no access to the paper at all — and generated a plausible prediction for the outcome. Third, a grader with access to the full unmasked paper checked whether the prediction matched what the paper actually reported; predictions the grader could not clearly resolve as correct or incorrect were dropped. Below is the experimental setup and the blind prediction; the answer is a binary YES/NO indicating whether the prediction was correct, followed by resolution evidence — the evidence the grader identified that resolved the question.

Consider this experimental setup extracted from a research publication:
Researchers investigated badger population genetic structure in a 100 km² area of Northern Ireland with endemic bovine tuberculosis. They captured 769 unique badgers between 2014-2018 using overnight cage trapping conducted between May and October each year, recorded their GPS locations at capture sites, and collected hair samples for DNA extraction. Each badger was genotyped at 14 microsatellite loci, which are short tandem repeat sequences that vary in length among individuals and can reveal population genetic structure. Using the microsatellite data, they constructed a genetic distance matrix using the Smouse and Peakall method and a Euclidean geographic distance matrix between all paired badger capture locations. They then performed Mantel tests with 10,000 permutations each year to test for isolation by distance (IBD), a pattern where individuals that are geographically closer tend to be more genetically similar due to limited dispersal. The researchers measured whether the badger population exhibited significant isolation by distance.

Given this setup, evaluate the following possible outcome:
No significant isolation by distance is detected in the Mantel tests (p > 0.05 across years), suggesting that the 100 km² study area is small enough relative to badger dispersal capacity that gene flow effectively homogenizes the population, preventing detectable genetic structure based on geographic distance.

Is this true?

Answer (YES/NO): NO